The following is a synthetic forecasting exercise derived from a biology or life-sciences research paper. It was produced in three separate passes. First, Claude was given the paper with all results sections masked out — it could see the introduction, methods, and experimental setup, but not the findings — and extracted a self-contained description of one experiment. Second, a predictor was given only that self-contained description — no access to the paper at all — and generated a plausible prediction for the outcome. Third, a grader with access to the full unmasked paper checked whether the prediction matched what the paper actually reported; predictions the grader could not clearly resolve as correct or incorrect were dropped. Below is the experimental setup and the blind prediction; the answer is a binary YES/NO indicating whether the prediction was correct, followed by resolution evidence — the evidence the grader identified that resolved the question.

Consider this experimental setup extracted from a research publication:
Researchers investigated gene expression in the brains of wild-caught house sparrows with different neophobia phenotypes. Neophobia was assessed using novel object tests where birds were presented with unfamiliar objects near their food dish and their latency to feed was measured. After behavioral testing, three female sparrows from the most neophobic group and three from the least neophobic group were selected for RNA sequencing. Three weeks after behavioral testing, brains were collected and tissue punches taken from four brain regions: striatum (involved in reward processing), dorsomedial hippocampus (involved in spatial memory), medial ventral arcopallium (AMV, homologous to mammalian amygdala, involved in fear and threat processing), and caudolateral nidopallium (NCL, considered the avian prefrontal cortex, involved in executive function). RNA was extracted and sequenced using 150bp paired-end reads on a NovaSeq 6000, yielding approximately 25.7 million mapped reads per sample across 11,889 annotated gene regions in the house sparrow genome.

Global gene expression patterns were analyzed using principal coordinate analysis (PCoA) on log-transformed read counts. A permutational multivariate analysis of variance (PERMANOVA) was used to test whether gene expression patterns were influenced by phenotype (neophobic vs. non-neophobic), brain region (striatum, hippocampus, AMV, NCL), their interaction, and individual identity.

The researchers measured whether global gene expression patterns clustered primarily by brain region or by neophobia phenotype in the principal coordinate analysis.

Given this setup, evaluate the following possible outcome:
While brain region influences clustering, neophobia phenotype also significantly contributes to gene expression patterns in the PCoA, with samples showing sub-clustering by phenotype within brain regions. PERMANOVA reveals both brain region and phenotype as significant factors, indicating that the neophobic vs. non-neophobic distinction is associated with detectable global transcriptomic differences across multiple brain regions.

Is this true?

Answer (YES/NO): YES